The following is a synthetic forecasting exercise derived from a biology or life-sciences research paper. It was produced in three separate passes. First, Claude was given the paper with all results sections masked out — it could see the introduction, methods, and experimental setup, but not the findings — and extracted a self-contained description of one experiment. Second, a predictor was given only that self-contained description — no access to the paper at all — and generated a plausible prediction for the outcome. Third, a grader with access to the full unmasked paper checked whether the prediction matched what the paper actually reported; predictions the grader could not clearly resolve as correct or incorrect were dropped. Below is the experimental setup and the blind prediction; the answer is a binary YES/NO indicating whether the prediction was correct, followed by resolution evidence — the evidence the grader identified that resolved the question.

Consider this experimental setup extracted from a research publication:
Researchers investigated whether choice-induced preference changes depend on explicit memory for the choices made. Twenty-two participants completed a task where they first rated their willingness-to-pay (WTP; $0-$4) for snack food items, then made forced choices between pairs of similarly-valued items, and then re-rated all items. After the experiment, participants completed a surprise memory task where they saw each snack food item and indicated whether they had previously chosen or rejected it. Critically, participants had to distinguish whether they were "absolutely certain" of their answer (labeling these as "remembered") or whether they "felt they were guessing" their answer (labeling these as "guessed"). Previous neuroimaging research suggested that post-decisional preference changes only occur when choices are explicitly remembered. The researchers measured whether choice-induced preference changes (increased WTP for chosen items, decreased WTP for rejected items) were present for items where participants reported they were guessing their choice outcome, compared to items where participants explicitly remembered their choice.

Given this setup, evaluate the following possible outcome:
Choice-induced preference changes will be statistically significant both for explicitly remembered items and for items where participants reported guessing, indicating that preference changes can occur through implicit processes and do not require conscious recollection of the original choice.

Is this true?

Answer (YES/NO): NO